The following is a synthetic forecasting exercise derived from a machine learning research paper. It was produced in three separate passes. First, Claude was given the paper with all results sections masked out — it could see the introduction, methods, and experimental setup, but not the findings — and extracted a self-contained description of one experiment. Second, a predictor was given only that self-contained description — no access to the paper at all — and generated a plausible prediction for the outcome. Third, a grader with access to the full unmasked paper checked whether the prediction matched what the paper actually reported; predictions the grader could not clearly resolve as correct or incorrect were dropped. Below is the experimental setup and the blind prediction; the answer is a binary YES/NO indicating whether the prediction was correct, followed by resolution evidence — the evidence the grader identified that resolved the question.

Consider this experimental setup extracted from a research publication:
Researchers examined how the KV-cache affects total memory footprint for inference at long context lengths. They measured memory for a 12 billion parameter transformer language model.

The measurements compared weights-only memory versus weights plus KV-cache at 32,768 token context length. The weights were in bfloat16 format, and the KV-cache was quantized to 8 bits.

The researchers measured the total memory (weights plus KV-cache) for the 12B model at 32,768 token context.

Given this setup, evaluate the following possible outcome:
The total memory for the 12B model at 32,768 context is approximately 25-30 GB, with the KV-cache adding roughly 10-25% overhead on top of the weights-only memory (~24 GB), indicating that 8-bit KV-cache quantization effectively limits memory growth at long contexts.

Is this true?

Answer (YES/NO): NO